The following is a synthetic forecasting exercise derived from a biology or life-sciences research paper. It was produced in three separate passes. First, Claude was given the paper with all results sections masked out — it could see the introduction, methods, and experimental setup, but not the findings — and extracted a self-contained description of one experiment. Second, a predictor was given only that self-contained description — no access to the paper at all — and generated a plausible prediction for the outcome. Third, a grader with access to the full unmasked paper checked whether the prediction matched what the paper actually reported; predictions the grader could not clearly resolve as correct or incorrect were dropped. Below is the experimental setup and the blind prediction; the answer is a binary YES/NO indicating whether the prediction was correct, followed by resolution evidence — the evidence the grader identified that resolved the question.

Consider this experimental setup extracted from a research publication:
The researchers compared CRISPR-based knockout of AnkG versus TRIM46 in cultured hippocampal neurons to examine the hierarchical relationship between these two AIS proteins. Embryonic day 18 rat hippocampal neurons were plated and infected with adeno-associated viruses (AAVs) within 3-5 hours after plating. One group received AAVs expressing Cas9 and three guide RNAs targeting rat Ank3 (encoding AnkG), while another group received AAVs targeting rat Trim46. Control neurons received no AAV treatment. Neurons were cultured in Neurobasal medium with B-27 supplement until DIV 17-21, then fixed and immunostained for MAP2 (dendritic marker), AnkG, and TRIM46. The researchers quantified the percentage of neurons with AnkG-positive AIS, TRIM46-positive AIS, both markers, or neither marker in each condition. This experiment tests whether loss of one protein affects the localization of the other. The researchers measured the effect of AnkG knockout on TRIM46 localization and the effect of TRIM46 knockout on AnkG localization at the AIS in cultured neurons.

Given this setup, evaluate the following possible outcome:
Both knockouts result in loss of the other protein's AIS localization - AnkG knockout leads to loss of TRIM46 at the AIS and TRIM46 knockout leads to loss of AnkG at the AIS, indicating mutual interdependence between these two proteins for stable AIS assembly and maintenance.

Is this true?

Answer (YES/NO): NO